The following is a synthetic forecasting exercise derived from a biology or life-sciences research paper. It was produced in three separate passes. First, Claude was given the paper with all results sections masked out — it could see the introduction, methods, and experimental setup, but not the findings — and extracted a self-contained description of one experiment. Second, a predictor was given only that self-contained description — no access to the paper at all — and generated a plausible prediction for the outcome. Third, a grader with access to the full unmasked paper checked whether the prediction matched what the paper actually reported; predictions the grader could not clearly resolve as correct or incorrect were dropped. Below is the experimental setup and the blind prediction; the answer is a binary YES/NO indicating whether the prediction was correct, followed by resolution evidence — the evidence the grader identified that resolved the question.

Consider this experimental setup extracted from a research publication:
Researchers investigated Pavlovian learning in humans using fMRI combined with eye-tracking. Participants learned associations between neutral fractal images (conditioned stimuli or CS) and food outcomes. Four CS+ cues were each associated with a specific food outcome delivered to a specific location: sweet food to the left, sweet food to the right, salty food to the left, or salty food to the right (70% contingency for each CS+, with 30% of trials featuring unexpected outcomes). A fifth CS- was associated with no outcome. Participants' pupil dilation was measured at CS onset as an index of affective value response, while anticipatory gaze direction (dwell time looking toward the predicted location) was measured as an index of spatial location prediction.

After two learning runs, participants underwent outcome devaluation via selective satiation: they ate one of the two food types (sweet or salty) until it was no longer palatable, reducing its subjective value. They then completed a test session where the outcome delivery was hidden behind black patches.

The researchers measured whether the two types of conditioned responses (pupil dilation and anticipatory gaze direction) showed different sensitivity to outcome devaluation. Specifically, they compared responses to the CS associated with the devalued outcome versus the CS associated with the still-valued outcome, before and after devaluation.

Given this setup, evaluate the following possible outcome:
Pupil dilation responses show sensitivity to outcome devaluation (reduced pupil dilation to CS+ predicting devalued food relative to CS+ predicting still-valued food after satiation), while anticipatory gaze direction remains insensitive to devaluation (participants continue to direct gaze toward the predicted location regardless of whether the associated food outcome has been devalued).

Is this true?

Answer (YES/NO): YES